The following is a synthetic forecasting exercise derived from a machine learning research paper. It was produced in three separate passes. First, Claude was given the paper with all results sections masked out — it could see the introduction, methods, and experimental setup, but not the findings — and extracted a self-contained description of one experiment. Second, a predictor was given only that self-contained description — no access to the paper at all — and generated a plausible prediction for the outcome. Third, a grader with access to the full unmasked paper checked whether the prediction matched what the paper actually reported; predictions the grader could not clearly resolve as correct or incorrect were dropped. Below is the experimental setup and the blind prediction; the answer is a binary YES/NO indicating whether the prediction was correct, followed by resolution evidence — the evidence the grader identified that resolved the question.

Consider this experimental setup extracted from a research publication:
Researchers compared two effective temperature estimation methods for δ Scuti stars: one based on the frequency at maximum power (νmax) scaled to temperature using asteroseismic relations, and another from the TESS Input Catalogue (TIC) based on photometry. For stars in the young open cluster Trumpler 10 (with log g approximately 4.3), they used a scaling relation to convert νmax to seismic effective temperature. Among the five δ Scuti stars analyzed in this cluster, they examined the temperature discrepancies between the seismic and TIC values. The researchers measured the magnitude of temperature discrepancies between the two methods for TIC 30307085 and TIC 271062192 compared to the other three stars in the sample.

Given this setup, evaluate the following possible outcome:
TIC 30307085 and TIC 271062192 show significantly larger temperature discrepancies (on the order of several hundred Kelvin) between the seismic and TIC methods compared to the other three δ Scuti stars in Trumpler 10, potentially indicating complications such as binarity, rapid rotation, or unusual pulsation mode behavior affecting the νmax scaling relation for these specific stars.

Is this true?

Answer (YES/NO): YES